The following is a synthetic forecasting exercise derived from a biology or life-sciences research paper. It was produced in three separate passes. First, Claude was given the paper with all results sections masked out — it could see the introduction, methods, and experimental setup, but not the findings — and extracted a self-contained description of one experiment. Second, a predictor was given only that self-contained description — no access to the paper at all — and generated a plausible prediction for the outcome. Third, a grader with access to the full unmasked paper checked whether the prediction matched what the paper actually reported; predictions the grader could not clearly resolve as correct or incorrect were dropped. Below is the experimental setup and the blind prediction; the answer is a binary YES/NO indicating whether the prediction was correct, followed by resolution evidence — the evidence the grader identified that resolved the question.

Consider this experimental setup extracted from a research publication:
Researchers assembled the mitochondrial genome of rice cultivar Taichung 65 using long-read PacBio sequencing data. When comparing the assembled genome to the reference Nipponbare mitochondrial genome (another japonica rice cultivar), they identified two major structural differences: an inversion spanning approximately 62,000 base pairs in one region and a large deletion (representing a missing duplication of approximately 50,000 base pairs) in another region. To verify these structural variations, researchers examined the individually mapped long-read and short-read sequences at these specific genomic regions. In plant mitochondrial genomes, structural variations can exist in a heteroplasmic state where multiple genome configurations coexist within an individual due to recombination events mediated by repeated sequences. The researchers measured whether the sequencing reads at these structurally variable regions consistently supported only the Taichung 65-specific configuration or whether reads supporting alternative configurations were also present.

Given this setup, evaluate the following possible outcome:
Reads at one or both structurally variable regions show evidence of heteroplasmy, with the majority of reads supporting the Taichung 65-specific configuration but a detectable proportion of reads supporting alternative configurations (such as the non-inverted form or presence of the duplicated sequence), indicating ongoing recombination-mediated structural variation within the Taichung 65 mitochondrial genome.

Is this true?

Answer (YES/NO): YES